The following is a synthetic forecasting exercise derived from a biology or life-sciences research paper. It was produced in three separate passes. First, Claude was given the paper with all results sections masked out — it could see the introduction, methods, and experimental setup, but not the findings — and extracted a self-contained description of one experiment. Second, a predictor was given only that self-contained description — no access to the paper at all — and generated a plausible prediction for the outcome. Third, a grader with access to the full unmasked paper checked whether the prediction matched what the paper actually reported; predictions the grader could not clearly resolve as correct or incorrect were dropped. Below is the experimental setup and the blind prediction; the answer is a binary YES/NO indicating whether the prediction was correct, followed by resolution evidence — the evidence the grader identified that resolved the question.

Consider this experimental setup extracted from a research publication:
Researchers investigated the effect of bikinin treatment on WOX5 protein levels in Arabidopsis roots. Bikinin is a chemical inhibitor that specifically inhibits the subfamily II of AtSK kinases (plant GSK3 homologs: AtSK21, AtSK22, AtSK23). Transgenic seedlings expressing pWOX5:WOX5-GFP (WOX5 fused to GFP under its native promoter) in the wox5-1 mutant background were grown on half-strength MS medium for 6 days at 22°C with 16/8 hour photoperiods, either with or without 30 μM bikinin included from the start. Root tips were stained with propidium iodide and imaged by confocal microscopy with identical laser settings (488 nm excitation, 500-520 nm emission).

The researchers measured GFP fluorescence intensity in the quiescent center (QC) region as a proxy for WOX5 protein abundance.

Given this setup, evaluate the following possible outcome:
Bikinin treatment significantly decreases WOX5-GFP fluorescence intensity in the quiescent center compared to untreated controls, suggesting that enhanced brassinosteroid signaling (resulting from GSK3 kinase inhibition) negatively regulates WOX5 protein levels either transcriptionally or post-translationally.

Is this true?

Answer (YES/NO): NO